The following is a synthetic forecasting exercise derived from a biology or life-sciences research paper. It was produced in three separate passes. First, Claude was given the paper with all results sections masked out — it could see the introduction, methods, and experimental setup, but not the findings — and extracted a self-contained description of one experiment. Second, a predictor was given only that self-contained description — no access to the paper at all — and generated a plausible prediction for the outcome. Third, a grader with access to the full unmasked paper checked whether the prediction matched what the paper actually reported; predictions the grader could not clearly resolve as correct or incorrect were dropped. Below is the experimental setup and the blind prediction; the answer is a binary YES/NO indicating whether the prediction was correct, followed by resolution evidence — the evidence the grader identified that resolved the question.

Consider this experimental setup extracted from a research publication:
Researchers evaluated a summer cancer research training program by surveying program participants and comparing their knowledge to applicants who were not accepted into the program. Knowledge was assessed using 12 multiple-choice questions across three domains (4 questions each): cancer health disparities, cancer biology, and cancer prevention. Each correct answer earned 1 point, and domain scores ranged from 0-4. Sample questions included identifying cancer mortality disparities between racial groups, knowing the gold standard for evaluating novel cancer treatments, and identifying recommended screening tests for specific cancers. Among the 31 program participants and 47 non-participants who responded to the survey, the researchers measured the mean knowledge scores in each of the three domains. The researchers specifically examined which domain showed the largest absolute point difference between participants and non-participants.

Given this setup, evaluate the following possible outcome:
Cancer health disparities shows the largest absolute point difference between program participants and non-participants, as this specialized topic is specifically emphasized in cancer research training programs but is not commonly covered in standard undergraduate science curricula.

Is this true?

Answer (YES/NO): YES